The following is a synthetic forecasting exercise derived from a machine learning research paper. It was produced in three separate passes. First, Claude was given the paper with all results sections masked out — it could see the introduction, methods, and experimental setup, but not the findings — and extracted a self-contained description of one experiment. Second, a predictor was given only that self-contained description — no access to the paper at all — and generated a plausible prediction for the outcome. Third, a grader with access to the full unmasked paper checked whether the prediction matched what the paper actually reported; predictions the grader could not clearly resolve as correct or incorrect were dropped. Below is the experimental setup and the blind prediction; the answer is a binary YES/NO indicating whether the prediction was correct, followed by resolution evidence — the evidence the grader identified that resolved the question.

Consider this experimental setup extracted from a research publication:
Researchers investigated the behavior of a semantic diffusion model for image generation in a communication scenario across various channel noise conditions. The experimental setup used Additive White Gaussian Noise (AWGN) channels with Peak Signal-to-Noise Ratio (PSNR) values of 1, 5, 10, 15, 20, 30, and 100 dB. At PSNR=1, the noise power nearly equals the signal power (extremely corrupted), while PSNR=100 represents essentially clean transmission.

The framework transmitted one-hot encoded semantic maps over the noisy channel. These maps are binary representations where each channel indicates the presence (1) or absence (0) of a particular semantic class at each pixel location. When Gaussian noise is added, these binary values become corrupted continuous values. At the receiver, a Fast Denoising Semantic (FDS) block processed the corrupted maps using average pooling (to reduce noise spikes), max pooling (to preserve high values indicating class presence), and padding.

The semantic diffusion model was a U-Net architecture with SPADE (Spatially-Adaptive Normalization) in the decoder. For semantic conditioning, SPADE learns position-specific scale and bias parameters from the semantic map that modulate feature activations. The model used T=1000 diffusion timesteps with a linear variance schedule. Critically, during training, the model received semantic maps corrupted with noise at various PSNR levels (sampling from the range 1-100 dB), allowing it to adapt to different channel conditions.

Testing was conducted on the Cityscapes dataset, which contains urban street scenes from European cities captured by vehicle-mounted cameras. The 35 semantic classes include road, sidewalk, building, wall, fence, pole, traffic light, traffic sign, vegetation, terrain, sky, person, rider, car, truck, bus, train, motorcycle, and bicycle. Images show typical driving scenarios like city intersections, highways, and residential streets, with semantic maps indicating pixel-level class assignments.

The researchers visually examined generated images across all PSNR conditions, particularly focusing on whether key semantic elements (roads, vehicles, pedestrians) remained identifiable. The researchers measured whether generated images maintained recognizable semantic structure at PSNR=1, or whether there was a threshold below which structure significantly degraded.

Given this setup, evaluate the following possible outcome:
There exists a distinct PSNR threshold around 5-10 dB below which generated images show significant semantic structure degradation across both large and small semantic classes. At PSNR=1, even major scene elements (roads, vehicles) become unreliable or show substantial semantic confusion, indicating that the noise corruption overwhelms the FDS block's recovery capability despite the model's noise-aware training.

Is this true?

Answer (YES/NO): NO